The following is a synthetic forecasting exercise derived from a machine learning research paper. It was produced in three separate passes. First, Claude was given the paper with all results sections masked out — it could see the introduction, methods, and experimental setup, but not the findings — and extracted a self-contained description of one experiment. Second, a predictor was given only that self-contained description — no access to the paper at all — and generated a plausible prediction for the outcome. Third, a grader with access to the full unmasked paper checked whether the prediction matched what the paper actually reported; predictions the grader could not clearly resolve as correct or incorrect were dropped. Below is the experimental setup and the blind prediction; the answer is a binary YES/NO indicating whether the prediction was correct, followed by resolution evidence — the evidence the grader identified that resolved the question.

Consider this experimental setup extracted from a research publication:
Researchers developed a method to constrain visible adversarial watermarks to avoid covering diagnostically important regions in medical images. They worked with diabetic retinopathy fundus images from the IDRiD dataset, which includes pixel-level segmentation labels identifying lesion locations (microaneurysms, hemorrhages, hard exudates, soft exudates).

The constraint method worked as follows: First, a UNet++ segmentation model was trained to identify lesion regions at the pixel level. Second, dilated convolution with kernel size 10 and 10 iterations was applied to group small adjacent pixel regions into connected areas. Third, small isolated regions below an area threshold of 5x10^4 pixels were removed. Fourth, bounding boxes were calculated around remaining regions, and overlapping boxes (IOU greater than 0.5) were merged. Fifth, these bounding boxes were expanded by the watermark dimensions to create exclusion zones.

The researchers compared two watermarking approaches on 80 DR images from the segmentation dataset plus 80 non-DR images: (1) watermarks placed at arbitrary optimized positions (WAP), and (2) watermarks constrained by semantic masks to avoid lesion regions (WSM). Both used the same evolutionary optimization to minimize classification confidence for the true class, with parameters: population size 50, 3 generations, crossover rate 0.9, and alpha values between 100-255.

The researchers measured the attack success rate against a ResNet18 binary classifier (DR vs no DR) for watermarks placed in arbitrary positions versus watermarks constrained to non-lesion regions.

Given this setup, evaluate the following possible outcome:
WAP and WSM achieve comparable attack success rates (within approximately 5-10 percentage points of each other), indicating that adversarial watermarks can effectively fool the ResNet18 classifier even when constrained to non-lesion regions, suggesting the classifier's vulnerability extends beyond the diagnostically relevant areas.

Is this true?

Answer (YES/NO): NO